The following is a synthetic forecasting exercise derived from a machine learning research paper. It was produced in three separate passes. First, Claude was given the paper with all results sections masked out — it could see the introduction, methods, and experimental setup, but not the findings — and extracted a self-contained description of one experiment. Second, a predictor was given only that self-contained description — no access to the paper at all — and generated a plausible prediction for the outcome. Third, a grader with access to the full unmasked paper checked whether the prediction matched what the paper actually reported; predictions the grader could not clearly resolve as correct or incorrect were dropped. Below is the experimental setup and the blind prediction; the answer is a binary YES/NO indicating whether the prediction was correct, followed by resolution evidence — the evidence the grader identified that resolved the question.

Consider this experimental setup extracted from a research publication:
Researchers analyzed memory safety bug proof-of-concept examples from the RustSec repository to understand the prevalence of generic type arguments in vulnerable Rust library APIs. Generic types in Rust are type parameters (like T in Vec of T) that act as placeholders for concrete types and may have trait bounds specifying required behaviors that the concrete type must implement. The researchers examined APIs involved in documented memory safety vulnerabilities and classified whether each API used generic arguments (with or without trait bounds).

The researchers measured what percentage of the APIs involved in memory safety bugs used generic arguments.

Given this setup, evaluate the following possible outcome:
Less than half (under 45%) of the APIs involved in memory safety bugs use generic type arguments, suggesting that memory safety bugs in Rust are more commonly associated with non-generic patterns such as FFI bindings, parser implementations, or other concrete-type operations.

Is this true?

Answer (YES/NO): NO